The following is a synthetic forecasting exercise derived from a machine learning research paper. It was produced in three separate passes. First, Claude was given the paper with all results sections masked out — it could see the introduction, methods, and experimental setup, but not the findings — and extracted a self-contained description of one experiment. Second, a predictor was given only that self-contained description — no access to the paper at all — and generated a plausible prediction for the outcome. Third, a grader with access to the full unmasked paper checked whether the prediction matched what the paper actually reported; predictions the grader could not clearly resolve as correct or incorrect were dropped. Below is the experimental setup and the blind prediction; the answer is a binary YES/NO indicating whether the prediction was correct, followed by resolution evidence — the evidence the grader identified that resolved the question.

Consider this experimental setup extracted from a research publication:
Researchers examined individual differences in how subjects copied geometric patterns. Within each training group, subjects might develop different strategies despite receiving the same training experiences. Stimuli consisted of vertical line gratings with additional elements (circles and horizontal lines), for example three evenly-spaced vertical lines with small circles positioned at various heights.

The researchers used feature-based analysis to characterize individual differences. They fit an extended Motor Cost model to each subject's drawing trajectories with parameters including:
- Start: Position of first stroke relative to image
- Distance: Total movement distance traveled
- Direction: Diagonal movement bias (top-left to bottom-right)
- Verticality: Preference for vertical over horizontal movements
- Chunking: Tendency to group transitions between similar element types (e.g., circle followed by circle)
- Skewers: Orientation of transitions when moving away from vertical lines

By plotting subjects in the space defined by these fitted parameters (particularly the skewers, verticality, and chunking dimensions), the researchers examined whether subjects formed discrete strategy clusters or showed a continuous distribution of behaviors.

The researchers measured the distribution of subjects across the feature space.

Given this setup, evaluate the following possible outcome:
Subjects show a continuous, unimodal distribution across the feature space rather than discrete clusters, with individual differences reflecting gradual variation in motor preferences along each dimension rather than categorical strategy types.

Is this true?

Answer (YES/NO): NO